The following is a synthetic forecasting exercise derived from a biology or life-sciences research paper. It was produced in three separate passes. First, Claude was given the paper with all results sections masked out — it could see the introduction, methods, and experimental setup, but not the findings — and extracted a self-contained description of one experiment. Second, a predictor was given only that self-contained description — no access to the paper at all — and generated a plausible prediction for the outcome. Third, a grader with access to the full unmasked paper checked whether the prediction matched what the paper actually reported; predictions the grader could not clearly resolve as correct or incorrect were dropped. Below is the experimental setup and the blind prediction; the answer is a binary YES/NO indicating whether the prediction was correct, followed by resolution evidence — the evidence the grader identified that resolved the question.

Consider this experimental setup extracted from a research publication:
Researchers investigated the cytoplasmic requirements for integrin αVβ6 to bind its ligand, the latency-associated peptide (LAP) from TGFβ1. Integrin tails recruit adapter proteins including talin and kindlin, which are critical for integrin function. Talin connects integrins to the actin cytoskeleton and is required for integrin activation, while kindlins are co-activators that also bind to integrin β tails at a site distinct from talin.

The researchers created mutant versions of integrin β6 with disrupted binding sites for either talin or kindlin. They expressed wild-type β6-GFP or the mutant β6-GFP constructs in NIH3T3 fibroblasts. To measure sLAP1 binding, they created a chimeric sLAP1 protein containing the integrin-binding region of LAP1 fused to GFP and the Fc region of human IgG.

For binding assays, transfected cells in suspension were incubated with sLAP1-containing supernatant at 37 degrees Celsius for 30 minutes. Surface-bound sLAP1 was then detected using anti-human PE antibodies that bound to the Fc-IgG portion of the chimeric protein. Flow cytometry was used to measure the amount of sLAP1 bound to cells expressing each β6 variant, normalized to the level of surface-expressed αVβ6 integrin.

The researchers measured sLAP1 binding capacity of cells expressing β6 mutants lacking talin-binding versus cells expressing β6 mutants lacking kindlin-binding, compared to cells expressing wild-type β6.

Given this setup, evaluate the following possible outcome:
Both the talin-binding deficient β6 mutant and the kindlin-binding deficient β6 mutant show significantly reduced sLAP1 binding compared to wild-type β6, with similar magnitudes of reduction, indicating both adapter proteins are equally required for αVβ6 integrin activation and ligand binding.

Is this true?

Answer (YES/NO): NO